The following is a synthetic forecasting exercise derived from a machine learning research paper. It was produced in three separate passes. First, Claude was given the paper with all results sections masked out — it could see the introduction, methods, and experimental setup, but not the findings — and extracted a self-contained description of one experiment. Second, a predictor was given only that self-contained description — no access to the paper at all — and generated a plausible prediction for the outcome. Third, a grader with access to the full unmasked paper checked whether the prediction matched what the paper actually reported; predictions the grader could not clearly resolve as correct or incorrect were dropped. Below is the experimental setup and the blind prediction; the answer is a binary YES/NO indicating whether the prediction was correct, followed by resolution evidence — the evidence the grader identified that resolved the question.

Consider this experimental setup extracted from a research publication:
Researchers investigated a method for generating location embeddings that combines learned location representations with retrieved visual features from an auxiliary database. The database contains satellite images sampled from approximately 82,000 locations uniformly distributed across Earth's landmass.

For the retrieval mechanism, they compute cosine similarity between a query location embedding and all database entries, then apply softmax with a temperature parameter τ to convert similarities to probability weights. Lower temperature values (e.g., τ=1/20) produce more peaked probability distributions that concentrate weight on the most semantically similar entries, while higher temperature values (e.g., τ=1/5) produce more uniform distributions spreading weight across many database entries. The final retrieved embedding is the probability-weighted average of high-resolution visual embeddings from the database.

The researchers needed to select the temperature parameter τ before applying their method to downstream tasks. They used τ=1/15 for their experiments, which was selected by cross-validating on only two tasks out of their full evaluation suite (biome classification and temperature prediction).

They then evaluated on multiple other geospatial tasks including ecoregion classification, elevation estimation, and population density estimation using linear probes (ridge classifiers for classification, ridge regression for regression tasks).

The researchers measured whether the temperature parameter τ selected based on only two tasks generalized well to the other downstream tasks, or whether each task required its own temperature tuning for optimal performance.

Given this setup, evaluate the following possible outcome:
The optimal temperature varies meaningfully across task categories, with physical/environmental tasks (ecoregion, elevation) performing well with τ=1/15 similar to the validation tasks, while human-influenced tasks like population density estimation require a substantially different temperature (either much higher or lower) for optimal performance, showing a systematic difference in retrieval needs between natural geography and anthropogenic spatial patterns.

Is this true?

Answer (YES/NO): NO